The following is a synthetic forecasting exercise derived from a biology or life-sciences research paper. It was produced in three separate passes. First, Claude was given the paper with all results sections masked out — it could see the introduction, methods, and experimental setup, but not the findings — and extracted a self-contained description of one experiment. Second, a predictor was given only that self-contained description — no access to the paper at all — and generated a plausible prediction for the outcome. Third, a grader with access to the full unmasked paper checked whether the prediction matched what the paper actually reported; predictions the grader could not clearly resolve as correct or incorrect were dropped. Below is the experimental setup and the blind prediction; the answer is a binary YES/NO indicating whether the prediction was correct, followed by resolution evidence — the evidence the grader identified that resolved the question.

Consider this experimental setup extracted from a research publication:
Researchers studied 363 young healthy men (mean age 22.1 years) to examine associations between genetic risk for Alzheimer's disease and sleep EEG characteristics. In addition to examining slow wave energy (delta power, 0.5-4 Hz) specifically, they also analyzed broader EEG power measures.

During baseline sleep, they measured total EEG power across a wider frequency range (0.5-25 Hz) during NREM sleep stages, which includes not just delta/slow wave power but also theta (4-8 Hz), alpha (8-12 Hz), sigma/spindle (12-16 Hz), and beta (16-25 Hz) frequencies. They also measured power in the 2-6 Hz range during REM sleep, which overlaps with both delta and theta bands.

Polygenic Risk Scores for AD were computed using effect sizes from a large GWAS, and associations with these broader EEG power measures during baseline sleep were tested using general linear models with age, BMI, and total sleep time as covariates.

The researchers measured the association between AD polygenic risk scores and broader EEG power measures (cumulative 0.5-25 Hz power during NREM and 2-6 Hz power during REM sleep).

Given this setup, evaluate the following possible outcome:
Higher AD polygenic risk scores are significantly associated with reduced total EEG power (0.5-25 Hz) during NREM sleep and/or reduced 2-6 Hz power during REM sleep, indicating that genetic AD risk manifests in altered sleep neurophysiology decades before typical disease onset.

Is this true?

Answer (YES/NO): NO